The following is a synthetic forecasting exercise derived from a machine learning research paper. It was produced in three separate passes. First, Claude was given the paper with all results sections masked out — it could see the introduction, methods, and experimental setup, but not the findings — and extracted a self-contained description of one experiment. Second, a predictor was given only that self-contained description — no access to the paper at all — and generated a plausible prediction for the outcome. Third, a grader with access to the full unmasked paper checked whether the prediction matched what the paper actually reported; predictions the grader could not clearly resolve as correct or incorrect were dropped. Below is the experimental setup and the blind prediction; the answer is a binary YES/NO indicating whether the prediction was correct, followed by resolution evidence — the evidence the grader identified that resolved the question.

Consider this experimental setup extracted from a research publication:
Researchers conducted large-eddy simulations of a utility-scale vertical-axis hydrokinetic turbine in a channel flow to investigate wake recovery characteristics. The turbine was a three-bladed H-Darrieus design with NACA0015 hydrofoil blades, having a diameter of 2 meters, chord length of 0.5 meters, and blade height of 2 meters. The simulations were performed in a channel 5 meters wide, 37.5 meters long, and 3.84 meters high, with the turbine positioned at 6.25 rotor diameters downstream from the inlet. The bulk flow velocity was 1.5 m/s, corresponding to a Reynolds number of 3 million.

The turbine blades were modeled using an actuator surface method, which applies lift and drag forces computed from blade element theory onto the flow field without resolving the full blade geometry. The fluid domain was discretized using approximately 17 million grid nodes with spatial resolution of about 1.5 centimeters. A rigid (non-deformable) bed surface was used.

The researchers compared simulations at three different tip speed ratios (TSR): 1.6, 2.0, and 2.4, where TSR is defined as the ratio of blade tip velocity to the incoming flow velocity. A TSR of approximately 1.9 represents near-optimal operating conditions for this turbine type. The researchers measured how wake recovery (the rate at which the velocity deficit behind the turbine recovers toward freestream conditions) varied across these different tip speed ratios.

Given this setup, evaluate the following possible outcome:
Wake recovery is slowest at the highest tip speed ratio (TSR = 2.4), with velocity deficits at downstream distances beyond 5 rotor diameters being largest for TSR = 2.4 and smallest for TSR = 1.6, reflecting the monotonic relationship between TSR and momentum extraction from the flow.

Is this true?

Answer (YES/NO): NO